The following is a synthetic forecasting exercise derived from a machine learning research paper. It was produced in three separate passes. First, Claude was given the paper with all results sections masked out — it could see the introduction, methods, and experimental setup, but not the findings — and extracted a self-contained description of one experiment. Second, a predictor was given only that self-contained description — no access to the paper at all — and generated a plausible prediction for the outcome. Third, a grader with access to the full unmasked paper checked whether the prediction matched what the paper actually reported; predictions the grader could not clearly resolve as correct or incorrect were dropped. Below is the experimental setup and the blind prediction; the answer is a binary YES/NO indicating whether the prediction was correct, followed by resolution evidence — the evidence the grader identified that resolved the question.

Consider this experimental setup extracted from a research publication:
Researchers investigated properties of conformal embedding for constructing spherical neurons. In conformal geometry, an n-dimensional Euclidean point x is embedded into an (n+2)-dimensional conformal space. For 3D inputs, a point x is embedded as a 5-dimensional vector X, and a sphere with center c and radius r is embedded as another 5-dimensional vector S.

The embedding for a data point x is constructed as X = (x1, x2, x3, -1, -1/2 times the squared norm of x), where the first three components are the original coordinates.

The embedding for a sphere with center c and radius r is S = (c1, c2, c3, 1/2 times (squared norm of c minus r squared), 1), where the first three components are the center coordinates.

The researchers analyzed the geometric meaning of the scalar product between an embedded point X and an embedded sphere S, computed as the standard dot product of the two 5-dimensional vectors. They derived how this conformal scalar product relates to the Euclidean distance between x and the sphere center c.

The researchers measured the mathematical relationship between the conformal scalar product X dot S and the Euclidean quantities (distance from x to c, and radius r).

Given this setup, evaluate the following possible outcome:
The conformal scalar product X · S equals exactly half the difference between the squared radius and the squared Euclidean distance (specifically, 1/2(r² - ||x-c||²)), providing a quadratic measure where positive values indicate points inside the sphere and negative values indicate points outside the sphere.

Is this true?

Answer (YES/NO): YES